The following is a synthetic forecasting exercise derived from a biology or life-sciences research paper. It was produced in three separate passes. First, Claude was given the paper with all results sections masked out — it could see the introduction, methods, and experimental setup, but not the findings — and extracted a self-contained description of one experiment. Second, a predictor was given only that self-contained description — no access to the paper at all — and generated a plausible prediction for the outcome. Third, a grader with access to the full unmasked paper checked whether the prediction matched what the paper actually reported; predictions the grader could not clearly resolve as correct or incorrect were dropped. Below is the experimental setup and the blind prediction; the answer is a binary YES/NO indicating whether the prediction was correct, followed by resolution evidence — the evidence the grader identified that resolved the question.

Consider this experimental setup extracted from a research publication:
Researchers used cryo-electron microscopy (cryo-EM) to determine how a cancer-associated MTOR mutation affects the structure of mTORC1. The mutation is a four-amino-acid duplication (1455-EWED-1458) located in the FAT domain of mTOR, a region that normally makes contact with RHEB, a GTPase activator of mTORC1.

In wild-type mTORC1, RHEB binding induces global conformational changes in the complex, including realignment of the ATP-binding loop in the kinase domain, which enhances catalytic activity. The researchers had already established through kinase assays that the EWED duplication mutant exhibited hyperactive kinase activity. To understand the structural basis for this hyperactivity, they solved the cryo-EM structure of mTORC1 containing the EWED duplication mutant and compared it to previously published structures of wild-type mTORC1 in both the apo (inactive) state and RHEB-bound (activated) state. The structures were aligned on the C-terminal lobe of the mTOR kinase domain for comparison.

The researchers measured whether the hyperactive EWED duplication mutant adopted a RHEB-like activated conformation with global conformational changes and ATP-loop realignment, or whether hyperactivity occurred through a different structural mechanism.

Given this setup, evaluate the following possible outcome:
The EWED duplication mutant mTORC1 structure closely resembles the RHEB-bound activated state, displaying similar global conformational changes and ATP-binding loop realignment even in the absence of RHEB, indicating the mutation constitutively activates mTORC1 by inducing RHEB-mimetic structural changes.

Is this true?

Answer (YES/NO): NO